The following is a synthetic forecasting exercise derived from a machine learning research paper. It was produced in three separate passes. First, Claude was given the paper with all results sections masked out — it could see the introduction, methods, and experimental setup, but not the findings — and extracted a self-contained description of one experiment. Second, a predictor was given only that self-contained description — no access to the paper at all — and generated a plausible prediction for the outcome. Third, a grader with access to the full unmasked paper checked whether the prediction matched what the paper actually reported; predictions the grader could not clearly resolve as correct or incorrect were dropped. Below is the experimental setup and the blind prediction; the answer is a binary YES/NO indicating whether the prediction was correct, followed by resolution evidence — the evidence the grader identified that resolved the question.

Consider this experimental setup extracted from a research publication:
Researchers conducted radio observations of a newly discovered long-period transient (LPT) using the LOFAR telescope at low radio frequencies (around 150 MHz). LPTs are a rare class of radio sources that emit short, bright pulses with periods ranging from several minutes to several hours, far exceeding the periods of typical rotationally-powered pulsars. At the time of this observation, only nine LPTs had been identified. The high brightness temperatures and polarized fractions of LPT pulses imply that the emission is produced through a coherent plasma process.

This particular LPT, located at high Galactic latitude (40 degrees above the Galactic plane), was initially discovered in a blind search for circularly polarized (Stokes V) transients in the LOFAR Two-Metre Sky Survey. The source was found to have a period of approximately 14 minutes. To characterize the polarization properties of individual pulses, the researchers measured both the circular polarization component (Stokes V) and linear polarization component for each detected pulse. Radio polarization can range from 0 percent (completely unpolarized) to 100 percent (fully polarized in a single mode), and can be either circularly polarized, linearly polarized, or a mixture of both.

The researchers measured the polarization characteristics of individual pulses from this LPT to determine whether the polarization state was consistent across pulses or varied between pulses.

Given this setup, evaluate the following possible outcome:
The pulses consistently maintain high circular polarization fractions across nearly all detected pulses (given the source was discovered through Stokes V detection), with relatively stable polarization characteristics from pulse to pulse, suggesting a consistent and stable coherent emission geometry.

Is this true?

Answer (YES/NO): NO